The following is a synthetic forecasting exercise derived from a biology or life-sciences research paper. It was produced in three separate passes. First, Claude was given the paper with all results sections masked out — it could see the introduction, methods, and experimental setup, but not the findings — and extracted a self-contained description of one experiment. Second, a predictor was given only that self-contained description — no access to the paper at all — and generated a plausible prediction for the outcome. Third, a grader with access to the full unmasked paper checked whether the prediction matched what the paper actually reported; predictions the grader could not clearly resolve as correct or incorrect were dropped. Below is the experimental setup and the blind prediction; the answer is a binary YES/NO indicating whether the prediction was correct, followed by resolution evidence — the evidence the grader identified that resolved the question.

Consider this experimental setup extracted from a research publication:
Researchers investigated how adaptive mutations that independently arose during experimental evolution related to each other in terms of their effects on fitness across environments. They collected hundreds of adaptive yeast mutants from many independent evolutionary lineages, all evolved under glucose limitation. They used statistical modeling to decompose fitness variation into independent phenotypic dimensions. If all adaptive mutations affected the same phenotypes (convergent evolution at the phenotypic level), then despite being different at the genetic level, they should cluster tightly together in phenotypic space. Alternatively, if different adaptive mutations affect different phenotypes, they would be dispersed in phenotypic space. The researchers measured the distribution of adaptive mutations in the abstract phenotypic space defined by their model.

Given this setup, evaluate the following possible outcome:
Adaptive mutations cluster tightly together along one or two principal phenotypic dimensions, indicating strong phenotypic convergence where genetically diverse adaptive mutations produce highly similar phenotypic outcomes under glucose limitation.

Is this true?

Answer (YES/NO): NO